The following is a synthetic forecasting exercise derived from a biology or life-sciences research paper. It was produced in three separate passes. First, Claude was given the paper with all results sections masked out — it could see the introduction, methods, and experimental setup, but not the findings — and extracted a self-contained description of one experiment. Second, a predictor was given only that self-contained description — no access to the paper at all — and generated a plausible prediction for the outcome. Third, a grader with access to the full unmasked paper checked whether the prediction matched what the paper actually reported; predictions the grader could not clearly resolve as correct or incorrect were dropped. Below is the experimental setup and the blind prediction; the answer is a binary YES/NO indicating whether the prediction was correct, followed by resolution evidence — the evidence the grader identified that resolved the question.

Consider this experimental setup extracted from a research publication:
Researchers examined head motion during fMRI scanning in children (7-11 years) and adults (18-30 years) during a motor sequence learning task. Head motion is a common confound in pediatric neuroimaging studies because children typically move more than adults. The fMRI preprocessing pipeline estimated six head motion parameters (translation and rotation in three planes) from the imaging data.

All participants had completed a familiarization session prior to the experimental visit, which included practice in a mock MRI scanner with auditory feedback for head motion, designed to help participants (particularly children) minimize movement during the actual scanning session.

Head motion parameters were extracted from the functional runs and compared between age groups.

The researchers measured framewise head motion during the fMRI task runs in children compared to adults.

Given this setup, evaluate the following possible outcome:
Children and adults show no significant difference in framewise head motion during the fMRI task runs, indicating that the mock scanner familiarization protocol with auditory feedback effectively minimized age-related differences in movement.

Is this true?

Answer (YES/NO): NO